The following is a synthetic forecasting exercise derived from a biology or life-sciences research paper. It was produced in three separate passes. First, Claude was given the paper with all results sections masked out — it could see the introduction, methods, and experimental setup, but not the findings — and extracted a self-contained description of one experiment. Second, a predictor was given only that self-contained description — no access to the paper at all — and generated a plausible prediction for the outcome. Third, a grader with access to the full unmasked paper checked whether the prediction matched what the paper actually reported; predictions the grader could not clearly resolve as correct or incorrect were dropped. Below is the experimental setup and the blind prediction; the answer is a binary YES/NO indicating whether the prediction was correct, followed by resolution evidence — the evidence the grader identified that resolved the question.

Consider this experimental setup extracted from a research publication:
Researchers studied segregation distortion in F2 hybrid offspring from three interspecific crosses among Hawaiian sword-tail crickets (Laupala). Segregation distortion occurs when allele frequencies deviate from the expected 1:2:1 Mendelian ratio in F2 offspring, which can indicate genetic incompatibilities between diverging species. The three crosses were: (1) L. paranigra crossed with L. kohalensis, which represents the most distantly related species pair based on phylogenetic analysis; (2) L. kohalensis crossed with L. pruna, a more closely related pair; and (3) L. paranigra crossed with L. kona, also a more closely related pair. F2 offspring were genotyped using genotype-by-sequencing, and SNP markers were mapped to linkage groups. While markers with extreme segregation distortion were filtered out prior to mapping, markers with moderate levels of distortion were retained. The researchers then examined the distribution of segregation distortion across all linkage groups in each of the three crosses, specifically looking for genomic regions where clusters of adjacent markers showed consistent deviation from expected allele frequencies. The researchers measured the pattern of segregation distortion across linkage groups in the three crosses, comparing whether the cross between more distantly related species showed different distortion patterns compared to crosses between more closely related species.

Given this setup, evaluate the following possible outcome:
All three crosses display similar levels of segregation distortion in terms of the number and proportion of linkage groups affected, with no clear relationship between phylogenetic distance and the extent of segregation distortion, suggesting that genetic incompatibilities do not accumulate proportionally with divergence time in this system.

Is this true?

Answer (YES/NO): NO